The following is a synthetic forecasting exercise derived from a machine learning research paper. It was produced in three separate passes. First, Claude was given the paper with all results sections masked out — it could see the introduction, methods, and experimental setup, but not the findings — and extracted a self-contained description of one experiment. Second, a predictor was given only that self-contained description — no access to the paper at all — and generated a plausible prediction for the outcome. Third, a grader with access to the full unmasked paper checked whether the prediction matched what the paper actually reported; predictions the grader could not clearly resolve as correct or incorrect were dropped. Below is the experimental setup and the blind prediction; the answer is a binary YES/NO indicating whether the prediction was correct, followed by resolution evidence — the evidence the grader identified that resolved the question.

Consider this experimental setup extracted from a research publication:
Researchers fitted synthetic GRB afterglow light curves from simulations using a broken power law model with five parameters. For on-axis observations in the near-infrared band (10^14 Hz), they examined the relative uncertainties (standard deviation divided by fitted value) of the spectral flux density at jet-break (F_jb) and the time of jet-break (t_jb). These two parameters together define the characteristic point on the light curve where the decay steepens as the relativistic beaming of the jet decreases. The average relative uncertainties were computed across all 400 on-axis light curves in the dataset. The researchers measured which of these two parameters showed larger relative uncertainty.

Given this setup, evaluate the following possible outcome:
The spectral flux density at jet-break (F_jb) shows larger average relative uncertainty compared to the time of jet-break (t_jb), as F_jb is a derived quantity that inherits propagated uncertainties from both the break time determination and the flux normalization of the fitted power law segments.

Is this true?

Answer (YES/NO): YES